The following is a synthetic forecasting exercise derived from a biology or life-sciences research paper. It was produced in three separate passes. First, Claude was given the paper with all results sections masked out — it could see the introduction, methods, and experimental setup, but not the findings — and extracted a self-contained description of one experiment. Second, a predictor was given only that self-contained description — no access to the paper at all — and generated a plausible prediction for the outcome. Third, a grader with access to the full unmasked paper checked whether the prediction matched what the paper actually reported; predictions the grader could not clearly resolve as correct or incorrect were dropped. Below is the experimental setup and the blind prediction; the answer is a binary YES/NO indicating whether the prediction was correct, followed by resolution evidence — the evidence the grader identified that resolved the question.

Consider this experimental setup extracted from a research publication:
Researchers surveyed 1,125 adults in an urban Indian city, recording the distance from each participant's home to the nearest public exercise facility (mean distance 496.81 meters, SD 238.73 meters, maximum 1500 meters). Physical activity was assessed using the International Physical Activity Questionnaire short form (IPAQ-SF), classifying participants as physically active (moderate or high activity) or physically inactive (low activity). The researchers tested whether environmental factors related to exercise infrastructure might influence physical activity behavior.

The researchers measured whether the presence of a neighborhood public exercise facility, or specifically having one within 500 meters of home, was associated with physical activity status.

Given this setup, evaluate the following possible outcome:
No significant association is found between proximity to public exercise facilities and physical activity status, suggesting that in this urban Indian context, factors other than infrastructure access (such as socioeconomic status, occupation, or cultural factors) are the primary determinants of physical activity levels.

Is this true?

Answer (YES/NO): YES